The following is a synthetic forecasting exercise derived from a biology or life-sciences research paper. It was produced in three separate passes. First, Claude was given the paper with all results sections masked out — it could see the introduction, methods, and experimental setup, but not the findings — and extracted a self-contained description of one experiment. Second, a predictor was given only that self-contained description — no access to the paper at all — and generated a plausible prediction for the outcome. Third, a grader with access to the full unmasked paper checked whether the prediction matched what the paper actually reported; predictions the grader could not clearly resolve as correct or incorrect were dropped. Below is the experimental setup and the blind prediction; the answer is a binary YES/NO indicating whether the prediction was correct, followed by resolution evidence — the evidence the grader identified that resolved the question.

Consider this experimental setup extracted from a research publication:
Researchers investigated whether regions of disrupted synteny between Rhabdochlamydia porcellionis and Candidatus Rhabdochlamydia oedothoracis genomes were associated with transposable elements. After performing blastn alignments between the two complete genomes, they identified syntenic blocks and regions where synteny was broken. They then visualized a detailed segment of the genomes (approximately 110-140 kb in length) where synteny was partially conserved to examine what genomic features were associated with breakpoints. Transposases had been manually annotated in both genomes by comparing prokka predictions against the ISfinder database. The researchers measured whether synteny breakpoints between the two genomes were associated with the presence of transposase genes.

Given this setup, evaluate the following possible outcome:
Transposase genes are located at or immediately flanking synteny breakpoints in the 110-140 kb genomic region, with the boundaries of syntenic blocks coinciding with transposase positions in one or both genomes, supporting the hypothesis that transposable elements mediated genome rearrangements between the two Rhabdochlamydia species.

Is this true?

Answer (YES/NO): YES